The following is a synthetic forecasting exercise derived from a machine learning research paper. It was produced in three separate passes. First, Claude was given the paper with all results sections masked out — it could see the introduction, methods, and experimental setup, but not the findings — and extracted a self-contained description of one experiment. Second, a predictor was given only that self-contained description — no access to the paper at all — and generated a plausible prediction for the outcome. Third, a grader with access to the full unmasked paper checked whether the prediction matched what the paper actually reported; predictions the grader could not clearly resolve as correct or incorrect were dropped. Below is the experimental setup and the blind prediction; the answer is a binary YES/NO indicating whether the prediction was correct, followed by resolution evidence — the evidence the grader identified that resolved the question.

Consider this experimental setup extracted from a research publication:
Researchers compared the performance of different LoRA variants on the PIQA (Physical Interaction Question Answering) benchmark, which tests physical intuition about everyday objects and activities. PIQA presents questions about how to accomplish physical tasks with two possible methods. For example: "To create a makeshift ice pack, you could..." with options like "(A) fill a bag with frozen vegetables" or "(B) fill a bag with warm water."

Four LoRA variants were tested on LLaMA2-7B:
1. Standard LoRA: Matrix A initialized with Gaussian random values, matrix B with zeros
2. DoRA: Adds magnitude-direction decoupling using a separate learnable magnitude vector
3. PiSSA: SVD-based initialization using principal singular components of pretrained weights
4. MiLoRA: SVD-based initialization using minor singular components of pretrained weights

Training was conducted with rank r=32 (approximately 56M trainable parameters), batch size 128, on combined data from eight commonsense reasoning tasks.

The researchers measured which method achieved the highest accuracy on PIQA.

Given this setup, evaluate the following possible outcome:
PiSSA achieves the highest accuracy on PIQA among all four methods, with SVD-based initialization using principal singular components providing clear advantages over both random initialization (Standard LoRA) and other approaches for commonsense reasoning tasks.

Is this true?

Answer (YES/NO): NO